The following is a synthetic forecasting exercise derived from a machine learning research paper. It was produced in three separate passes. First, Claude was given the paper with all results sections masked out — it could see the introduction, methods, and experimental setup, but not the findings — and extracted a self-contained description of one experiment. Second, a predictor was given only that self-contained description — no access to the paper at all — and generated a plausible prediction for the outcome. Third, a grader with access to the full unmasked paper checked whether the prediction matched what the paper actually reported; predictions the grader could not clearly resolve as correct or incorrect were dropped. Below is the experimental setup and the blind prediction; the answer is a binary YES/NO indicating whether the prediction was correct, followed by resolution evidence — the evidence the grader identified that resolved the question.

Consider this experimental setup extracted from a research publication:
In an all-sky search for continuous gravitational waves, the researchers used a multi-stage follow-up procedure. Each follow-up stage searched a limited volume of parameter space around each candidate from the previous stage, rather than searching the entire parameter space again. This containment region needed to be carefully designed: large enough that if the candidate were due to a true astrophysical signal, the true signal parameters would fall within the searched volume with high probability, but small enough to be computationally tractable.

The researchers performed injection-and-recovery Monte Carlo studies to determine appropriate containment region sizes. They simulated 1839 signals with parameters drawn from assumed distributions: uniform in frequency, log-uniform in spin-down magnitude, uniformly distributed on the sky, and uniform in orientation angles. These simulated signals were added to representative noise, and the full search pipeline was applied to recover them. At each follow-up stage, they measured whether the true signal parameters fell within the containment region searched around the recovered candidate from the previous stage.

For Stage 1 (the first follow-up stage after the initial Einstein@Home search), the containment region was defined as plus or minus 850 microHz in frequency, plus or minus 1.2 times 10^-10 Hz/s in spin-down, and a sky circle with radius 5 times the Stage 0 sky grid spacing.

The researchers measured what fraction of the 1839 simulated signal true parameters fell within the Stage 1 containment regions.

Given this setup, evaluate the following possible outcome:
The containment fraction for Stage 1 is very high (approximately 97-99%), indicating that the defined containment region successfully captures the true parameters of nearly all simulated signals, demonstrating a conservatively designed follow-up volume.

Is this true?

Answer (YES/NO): NO